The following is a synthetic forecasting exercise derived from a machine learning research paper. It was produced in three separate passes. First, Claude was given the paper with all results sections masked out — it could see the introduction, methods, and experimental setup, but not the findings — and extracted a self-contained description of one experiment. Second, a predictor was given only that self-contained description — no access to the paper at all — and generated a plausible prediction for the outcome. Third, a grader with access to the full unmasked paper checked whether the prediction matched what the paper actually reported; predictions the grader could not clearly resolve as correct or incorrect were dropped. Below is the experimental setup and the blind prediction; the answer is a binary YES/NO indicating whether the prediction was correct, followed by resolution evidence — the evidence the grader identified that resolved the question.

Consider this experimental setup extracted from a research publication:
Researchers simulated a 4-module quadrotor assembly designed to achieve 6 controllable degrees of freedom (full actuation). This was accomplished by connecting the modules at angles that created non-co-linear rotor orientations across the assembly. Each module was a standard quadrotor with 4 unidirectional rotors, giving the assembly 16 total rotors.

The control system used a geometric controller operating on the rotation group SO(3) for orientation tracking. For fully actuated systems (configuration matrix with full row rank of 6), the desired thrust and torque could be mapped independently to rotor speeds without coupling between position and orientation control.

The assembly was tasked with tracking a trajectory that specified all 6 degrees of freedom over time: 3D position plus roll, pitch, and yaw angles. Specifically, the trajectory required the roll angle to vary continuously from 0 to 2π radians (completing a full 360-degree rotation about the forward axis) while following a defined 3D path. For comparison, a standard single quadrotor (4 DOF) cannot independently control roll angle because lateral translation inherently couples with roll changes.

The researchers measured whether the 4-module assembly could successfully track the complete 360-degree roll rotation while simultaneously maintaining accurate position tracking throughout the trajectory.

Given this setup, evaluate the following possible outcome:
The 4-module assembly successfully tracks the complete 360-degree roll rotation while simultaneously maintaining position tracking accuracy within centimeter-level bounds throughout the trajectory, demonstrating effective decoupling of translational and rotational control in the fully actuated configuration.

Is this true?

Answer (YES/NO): NO